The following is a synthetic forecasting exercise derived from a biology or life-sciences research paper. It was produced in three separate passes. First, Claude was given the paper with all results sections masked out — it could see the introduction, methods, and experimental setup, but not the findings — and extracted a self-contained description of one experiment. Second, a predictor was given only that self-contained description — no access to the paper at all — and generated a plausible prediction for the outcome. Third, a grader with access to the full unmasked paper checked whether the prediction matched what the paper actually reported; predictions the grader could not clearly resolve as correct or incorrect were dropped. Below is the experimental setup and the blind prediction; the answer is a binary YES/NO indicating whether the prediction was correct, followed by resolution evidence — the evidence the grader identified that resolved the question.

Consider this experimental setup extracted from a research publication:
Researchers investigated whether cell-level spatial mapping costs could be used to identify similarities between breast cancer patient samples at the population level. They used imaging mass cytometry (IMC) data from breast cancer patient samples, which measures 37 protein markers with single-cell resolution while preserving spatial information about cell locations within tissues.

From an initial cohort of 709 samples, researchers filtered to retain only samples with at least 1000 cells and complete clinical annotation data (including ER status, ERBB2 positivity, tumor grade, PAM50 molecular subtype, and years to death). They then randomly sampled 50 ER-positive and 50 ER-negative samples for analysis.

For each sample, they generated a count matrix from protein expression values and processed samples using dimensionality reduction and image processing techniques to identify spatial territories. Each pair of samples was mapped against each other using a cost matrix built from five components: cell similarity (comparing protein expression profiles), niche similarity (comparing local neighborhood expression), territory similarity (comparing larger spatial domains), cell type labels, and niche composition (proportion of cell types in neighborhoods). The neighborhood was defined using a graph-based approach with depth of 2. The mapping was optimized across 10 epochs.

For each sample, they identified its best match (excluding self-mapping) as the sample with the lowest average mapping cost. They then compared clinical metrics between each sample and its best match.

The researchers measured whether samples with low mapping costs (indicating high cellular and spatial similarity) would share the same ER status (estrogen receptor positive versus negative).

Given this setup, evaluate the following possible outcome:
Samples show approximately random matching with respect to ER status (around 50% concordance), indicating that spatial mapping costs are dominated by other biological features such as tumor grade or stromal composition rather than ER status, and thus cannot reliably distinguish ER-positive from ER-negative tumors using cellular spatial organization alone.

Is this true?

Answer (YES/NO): NO